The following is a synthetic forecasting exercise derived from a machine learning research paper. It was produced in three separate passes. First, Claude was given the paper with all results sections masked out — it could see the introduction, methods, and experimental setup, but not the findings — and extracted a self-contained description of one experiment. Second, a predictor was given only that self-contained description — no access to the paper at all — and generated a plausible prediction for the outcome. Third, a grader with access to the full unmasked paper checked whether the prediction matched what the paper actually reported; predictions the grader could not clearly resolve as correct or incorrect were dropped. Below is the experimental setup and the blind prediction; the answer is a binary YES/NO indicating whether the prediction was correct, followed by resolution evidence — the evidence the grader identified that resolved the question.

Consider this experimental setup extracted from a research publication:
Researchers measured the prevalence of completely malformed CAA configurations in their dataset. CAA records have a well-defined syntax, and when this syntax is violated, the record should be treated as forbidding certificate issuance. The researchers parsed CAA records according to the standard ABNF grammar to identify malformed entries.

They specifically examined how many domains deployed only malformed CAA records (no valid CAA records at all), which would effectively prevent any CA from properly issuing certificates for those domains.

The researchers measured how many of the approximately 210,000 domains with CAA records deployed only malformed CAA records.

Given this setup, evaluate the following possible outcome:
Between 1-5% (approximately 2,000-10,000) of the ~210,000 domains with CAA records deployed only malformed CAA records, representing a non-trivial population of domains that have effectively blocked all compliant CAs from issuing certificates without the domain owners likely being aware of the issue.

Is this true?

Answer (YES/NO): NO